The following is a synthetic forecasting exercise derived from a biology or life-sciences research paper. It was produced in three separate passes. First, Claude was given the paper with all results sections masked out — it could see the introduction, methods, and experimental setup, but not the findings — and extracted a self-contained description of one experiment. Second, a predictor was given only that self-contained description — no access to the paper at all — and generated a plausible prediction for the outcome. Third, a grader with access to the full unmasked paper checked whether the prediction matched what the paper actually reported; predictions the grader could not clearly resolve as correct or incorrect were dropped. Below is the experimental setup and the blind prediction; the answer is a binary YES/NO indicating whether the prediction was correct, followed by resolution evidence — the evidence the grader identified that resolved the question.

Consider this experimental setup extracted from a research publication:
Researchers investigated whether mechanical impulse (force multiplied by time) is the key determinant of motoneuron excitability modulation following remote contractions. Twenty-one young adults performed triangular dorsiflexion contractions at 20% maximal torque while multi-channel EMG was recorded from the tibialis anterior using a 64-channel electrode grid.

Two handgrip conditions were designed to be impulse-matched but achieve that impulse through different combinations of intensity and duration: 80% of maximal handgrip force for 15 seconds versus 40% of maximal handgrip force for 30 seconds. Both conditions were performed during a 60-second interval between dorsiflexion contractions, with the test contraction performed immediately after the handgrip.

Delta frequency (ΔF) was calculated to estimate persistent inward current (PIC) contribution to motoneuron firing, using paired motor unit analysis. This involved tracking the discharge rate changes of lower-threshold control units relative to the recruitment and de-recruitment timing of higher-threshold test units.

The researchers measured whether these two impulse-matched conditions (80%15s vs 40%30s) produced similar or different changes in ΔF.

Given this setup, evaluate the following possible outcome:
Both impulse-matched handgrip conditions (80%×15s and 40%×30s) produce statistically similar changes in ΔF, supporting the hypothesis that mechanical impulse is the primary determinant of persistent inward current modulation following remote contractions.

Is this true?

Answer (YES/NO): YES